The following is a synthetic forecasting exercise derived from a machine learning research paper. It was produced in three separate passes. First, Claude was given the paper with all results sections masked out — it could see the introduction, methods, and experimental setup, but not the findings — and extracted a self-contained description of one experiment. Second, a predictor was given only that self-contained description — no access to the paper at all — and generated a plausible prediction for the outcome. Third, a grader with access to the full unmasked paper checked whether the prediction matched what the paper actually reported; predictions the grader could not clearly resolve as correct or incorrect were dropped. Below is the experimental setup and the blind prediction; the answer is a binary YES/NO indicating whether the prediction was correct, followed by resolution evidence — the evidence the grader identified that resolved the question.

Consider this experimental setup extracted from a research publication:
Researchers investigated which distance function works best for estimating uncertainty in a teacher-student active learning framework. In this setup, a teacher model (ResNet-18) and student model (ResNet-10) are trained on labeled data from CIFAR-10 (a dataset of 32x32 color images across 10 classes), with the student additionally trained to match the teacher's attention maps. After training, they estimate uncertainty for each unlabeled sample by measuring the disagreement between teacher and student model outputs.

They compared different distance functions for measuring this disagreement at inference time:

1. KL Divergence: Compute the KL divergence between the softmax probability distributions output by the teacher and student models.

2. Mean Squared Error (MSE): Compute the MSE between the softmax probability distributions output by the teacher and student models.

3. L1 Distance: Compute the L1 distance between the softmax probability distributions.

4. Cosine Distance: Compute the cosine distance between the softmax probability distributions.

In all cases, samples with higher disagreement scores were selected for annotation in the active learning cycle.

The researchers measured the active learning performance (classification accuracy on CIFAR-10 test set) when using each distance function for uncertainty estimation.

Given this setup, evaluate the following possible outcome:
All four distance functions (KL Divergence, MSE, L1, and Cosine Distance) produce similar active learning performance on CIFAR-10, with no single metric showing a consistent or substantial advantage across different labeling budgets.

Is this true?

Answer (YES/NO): NO